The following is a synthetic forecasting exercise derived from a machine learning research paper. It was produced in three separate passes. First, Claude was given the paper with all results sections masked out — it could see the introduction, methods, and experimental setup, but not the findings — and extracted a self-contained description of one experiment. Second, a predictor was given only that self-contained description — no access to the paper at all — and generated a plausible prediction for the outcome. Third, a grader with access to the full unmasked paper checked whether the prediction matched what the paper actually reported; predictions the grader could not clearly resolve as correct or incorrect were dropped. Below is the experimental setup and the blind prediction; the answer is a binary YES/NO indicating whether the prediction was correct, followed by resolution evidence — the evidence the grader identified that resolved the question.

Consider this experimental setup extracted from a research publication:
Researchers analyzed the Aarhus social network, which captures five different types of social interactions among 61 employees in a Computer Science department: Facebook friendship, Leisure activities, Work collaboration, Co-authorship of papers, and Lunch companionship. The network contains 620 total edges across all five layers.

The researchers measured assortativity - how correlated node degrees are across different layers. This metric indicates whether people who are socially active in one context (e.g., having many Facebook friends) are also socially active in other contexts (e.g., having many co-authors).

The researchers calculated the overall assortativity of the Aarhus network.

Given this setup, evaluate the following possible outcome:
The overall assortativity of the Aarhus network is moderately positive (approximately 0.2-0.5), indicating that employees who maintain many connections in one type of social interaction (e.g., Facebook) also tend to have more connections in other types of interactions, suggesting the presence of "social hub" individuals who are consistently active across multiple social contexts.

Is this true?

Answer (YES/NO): YES